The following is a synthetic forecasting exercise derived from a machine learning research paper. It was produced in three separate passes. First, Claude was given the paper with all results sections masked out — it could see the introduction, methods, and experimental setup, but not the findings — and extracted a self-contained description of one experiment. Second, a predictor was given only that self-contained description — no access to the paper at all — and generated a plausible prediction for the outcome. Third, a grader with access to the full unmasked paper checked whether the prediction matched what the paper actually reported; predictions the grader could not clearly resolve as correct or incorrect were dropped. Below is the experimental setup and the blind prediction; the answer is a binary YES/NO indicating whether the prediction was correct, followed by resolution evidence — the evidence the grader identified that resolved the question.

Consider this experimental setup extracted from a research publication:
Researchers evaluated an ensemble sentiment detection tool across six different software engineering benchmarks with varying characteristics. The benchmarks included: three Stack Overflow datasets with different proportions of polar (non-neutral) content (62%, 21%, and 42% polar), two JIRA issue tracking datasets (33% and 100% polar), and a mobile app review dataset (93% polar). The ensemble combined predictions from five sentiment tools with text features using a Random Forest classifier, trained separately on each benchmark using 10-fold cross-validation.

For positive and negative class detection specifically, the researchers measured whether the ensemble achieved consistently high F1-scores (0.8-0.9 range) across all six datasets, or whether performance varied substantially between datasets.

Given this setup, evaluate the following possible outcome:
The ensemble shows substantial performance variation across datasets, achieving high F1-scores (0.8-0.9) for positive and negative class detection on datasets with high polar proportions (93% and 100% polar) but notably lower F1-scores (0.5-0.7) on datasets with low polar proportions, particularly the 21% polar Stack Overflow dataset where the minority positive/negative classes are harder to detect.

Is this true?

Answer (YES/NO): NO